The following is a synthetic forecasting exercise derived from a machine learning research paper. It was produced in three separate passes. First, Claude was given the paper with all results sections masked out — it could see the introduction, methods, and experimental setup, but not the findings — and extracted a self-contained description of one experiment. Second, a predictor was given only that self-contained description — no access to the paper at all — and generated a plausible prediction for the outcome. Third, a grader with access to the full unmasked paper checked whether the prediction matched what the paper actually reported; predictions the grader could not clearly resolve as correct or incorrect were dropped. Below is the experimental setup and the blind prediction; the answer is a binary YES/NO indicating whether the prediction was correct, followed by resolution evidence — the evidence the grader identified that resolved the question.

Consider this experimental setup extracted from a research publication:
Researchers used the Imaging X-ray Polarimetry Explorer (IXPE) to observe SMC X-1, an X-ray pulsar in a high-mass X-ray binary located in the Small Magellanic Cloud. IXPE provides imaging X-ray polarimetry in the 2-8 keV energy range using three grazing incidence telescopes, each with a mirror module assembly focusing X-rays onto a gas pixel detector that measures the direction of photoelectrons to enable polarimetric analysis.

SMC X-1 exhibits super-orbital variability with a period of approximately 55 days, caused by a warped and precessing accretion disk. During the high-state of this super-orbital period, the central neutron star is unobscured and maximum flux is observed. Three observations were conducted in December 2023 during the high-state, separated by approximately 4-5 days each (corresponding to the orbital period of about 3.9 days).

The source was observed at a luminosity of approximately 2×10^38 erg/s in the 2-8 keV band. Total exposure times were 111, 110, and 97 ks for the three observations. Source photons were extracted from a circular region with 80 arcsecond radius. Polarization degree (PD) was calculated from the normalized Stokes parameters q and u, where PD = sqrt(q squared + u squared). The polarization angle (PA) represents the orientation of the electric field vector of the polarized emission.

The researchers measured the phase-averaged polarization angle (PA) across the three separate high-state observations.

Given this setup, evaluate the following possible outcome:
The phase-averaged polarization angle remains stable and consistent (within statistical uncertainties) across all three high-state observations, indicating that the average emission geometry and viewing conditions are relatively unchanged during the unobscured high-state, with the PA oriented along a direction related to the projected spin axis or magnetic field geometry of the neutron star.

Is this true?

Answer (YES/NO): NO